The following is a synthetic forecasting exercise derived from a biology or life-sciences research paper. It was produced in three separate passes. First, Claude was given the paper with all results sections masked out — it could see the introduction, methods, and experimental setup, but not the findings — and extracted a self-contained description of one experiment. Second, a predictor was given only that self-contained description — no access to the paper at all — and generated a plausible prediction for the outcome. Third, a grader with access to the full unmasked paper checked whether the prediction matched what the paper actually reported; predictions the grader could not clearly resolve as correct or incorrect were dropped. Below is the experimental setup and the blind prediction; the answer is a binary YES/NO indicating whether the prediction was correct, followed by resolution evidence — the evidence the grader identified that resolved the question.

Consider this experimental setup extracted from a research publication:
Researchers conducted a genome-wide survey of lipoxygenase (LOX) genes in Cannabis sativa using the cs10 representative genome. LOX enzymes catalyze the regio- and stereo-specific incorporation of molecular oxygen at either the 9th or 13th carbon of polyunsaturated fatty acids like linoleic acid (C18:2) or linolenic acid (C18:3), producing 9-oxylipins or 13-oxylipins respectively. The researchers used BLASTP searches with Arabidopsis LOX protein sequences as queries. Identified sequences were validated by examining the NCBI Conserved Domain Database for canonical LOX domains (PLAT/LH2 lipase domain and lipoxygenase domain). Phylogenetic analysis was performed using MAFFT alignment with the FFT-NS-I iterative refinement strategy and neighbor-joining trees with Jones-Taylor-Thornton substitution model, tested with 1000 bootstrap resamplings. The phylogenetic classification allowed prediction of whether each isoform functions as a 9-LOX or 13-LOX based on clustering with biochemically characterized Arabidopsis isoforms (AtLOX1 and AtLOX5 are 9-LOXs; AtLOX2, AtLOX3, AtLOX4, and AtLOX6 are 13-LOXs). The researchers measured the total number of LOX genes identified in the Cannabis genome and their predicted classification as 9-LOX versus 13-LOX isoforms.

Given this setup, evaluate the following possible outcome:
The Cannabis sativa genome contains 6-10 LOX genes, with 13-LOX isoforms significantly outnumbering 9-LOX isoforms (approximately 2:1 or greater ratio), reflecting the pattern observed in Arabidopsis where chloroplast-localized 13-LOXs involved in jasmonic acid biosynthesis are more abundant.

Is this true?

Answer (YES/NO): NO